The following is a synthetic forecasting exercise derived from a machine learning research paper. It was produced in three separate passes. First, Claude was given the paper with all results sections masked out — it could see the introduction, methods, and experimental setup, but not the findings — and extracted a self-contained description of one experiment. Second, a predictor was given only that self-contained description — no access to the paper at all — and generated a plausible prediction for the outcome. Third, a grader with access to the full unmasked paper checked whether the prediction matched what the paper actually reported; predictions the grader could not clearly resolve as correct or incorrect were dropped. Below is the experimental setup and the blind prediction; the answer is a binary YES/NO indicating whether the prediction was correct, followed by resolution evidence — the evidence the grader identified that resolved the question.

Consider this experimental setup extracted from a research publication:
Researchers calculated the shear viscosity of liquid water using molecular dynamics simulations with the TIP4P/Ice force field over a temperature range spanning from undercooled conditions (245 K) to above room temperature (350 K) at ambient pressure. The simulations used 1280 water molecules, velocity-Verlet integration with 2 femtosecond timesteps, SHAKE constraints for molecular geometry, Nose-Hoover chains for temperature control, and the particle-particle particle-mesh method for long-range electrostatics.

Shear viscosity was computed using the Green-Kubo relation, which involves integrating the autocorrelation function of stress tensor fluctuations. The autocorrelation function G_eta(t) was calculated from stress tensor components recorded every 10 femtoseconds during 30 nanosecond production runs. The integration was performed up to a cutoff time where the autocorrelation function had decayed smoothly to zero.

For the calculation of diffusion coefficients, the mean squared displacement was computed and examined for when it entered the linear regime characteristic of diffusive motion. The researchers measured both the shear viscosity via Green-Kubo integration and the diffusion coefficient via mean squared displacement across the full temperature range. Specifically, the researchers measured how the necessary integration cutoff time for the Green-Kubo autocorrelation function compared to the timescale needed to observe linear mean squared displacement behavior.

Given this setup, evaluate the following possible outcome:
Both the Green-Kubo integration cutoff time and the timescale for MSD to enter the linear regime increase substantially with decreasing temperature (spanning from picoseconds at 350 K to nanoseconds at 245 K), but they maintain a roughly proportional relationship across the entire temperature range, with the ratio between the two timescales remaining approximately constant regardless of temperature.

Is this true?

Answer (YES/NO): NO